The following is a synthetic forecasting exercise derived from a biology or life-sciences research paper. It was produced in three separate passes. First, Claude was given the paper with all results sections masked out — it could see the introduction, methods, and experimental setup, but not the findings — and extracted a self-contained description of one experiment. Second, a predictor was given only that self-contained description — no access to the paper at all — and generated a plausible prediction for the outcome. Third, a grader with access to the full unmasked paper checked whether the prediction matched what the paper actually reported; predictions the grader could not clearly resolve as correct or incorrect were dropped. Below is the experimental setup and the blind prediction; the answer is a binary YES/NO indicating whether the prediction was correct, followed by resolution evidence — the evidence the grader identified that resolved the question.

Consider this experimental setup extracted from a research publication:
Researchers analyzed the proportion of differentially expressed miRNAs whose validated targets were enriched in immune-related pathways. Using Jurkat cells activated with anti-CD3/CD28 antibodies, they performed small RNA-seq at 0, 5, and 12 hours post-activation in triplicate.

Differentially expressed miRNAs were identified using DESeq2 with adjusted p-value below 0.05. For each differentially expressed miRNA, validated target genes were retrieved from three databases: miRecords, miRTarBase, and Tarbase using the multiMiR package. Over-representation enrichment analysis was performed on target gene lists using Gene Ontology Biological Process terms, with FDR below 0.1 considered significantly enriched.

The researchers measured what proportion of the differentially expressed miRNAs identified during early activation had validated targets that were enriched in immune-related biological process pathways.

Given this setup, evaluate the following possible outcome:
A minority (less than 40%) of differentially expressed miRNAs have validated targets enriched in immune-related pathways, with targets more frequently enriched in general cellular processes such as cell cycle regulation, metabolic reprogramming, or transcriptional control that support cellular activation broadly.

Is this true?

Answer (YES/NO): NO